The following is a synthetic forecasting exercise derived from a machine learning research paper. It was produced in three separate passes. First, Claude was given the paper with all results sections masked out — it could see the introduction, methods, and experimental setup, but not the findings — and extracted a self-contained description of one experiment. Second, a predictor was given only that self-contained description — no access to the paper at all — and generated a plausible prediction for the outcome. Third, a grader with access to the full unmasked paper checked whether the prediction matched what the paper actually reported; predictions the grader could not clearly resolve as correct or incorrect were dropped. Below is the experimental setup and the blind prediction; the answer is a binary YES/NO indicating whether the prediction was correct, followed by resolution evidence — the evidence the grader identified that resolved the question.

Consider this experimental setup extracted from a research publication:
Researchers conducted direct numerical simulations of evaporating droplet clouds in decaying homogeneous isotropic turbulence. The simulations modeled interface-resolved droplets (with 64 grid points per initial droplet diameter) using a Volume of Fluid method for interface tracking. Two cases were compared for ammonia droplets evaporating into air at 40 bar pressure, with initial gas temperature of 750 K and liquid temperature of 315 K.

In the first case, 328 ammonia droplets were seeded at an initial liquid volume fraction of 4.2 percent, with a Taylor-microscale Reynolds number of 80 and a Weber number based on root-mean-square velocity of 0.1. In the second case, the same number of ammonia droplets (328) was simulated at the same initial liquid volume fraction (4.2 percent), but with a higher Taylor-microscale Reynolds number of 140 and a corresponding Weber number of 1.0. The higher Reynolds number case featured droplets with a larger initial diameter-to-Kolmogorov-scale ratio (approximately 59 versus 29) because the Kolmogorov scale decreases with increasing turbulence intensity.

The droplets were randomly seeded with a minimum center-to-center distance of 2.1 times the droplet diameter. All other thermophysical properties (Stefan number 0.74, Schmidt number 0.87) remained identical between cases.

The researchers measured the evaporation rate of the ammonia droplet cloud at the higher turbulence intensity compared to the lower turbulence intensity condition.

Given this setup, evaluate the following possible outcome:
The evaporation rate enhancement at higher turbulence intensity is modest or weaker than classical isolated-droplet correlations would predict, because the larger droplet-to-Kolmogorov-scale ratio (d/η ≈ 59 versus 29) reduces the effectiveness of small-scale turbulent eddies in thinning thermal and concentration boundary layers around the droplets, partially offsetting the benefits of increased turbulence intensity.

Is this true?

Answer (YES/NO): NO